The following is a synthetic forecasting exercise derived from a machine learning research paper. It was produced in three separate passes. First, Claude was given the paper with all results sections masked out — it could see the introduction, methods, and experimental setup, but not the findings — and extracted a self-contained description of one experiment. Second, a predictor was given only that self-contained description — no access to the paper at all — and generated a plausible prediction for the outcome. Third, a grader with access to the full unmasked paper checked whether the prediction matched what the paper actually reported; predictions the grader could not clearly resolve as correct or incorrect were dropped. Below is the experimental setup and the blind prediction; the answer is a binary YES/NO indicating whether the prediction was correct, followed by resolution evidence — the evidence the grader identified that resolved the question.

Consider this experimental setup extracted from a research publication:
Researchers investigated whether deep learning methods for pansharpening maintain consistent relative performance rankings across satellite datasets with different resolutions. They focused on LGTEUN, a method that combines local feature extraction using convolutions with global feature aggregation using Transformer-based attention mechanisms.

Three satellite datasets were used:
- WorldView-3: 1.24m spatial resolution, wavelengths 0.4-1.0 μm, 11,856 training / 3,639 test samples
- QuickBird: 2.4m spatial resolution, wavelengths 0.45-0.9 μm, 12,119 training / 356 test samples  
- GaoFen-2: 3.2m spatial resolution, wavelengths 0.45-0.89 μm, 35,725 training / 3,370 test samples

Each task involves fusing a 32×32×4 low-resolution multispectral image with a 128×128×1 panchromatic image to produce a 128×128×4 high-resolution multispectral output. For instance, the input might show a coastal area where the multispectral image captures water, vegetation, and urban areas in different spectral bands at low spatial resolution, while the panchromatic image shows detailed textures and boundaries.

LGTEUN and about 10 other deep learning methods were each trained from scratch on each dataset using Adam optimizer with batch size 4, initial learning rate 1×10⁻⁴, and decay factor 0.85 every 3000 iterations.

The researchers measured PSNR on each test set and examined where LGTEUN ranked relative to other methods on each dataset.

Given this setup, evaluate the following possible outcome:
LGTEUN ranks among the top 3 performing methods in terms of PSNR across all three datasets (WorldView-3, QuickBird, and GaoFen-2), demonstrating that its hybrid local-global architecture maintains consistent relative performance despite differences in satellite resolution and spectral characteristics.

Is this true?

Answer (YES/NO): NO